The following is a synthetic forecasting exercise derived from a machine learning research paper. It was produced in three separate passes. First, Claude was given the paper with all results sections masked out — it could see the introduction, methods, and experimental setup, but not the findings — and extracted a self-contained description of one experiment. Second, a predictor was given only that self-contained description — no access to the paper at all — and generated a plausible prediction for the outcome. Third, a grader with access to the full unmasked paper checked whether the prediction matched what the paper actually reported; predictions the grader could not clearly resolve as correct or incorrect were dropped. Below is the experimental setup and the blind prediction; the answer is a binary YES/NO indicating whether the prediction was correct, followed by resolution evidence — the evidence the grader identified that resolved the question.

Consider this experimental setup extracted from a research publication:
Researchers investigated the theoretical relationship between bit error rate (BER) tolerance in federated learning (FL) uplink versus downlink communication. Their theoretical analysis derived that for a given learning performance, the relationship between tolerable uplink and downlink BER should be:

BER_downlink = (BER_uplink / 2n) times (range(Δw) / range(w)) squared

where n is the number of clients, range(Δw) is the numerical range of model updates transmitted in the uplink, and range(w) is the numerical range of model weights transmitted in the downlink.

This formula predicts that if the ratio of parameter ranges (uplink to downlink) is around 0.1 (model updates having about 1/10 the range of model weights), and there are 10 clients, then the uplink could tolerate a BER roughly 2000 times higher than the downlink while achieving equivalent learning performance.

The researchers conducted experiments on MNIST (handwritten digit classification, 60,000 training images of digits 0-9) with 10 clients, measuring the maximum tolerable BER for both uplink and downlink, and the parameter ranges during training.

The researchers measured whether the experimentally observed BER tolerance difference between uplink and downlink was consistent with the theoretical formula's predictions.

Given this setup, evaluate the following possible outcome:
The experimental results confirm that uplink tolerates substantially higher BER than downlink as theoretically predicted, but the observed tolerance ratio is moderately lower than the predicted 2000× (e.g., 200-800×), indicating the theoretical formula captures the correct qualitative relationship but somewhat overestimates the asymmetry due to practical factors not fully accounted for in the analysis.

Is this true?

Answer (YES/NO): NO